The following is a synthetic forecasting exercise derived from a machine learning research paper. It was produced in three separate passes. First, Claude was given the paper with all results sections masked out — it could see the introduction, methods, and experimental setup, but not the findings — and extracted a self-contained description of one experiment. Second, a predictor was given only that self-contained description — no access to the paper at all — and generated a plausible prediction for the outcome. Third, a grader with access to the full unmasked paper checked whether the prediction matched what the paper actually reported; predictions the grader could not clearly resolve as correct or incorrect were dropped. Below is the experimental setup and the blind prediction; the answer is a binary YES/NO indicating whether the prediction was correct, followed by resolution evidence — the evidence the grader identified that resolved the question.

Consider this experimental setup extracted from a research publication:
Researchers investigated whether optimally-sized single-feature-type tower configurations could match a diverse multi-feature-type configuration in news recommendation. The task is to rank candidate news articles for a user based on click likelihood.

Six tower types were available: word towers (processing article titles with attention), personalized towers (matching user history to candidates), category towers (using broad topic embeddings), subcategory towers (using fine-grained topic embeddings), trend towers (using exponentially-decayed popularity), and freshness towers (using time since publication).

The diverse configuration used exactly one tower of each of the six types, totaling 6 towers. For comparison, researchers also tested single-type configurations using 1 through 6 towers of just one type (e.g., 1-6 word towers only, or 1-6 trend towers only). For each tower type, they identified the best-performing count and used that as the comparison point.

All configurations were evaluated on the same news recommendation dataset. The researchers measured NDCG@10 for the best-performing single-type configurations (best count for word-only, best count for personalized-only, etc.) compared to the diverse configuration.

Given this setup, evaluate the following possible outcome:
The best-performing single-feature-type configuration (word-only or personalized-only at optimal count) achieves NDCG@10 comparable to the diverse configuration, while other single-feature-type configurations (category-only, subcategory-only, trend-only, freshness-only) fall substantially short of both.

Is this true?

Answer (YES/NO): NO